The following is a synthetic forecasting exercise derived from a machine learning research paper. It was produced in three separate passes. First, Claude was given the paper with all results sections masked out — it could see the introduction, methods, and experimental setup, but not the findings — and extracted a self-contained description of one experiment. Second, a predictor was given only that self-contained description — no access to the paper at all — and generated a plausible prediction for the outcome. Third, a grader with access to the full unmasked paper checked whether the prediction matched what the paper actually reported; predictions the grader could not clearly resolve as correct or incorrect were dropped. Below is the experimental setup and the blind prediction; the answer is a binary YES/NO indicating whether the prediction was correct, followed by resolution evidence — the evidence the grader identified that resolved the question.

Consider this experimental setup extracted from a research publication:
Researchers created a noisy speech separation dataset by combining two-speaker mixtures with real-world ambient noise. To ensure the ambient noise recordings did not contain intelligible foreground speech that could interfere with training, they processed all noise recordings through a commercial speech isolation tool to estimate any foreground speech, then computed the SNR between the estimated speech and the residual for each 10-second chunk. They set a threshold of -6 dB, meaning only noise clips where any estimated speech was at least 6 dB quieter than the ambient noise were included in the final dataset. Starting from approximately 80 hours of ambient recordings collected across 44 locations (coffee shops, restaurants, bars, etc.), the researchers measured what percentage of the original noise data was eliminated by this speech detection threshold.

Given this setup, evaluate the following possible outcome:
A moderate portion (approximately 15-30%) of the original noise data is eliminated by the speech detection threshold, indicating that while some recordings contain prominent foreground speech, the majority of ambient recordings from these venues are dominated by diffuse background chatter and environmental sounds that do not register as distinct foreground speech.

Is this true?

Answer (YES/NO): NO